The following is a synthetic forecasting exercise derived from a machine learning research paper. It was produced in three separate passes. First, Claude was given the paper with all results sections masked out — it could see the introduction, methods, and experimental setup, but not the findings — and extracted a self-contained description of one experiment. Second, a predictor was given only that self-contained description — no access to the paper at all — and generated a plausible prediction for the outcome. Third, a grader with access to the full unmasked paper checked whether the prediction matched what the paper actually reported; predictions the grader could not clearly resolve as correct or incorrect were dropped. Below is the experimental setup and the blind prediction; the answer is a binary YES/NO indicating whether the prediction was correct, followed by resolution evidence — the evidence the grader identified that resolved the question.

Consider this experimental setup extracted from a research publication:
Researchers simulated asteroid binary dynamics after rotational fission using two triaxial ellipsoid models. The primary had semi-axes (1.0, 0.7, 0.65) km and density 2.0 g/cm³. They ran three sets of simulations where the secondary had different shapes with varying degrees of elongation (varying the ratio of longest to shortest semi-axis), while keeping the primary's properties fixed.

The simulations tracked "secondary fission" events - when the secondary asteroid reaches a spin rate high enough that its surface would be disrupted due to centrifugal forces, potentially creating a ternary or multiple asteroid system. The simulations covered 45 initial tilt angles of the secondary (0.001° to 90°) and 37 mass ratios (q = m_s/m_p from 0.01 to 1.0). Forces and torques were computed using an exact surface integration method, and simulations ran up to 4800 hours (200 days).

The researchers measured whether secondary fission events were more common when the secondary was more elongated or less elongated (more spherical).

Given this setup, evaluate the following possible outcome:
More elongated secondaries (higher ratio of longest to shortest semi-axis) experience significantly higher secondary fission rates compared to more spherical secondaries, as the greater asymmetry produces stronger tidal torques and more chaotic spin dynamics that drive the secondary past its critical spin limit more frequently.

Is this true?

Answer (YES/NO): YES